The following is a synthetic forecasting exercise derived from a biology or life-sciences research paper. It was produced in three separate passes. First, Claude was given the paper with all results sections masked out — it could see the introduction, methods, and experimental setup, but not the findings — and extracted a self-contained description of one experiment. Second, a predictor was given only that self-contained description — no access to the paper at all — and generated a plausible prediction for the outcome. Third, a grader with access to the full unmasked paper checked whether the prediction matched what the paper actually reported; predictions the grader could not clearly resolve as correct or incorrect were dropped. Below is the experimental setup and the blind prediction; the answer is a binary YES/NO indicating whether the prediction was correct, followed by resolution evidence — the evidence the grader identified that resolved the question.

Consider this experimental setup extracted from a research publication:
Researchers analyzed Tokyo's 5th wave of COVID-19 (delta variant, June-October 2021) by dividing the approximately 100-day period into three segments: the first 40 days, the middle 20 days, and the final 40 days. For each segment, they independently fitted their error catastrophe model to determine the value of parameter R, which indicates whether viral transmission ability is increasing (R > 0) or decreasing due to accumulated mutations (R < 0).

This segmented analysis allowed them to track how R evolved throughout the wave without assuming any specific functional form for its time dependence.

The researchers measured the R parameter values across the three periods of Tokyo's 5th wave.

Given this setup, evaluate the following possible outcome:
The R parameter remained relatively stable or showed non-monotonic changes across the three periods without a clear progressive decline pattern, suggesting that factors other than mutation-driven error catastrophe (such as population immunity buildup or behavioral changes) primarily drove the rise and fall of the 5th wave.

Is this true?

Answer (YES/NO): NO